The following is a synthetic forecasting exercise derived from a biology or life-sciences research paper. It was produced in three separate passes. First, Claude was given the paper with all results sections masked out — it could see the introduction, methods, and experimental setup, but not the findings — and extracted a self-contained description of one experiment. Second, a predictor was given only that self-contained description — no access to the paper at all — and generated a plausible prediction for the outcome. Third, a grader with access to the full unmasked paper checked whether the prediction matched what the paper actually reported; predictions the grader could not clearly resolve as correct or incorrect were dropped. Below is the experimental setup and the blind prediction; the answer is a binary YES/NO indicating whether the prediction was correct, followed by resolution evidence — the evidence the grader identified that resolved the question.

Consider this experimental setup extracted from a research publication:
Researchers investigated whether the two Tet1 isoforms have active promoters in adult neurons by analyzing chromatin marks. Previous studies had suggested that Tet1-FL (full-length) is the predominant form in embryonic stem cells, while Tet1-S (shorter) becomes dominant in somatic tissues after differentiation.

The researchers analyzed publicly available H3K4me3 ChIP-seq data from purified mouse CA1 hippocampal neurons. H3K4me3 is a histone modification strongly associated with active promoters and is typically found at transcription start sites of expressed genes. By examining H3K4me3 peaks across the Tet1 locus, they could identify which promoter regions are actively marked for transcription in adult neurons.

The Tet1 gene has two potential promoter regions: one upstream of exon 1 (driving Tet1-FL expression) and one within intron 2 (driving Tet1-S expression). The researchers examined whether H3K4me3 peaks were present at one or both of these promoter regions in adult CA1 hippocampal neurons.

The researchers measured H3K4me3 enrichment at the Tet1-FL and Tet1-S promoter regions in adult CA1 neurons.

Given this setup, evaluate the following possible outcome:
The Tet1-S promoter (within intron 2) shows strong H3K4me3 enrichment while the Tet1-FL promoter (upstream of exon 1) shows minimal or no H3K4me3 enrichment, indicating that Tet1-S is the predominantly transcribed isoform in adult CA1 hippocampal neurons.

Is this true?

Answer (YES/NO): NO